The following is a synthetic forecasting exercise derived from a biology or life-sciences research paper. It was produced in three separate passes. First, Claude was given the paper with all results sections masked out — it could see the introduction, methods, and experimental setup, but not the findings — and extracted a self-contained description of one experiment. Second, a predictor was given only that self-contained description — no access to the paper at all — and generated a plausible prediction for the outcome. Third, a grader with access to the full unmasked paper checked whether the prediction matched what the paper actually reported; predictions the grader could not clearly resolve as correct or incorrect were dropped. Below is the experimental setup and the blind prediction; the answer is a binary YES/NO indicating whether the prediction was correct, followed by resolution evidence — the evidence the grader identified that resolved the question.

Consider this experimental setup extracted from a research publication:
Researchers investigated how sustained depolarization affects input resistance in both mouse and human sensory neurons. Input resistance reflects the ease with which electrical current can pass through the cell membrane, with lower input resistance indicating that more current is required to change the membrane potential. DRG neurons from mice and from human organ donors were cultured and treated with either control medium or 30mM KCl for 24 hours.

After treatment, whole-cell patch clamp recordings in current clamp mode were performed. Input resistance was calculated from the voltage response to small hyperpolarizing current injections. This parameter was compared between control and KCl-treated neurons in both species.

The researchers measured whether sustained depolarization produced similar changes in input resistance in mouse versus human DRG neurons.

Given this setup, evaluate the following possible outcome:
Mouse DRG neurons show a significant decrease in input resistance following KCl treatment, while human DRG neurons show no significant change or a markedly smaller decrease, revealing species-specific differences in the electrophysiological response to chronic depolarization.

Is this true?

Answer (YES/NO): YES